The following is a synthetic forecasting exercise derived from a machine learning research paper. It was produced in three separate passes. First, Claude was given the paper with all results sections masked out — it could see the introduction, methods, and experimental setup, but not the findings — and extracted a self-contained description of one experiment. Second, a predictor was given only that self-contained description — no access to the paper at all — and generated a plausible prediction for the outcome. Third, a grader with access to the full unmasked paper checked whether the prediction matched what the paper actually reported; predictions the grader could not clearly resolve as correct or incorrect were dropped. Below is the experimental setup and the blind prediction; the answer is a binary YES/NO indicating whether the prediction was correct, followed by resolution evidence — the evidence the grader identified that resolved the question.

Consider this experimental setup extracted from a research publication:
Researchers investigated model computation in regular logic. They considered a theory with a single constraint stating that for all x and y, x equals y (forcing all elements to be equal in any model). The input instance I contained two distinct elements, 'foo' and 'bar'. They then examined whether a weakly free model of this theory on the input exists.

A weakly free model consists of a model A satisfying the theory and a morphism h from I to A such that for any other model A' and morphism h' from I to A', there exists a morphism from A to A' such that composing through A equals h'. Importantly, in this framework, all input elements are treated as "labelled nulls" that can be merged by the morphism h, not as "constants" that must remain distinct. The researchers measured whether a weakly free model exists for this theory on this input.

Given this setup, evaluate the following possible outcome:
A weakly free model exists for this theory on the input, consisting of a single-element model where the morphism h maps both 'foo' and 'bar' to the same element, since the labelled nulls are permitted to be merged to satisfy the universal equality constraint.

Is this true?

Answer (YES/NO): YES